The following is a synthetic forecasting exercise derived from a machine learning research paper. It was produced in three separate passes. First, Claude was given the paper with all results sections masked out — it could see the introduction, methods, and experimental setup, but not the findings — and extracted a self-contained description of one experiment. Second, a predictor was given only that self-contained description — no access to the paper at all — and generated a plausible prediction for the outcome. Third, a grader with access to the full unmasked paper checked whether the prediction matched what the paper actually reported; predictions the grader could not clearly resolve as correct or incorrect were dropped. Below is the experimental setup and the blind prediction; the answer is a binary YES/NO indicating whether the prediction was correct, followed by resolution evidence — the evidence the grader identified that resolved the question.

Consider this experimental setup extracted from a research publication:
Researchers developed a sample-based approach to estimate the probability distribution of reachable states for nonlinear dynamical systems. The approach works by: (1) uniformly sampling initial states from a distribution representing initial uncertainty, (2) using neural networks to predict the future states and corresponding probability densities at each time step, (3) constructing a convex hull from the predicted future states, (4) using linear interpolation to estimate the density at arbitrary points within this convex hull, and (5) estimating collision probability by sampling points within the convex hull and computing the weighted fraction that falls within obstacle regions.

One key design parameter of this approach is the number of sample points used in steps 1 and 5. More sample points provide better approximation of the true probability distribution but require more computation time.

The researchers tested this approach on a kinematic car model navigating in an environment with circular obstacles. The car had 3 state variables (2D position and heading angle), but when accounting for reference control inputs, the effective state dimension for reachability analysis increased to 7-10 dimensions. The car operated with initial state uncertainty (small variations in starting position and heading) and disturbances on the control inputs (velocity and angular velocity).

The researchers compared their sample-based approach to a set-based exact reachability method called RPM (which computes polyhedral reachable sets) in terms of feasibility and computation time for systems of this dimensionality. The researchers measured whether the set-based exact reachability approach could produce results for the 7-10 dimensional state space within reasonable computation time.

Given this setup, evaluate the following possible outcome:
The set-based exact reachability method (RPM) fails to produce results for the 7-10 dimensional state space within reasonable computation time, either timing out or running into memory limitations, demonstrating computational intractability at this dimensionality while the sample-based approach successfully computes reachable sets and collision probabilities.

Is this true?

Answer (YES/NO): YES